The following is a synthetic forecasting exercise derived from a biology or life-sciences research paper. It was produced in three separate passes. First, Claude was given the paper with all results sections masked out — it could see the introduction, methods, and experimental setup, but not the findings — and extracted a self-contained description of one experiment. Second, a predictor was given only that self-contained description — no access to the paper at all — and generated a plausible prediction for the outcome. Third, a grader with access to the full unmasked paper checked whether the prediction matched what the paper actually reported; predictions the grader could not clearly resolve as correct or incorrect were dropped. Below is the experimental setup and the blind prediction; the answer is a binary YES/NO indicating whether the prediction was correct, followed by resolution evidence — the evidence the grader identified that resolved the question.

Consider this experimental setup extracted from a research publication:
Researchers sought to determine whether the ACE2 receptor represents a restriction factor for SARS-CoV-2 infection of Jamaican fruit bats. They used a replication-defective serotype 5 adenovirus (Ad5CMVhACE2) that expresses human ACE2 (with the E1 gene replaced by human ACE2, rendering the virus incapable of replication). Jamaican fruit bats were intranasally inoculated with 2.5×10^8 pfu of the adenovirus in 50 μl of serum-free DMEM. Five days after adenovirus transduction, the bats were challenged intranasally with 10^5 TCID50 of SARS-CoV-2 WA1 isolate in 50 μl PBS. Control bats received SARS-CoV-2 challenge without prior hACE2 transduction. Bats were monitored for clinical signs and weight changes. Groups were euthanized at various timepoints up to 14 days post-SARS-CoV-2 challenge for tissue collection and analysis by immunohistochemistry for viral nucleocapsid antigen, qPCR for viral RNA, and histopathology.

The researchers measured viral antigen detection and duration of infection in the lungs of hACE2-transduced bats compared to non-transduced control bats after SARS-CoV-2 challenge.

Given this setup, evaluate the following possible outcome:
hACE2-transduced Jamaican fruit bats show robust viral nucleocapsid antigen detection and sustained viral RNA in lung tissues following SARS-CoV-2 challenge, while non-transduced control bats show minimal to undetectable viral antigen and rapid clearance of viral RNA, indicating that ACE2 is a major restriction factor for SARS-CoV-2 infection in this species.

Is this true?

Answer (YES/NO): YES